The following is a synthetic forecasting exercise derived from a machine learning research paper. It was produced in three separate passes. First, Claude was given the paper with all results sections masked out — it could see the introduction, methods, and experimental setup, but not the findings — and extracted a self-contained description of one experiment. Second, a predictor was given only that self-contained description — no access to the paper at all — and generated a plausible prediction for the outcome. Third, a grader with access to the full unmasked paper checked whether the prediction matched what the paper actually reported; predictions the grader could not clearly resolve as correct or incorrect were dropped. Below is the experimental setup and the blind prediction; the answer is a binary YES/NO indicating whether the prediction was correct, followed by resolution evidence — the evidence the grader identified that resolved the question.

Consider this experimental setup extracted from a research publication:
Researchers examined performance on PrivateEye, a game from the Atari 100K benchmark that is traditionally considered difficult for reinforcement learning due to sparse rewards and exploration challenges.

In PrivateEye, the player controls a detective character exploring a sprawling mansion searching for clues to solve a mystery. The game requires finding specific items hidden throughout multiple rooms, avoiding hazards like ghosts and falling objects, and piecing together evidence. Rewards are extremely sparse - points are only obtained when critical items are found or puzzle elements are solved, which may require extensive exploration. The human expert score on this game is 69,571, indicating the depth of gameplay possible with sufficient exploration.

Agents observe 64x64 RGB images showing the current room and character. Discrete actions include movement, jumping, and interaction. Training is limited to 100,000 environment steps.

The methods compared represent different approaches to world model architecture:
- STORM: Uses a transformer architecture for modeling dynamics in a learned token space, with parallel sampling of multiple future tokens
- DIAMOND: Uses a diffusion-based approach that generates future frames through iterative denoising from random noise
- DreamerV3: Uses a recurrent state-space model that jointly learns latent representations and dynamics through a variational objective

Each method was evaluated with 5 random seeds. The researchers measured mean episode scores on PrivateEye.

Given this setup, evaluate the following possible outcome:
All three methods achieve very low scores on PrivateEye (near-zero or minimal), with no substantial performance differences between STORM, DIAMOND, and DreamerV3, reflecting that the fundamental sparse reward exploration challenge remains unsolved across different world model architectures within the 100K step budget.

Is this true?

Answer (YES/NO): NO